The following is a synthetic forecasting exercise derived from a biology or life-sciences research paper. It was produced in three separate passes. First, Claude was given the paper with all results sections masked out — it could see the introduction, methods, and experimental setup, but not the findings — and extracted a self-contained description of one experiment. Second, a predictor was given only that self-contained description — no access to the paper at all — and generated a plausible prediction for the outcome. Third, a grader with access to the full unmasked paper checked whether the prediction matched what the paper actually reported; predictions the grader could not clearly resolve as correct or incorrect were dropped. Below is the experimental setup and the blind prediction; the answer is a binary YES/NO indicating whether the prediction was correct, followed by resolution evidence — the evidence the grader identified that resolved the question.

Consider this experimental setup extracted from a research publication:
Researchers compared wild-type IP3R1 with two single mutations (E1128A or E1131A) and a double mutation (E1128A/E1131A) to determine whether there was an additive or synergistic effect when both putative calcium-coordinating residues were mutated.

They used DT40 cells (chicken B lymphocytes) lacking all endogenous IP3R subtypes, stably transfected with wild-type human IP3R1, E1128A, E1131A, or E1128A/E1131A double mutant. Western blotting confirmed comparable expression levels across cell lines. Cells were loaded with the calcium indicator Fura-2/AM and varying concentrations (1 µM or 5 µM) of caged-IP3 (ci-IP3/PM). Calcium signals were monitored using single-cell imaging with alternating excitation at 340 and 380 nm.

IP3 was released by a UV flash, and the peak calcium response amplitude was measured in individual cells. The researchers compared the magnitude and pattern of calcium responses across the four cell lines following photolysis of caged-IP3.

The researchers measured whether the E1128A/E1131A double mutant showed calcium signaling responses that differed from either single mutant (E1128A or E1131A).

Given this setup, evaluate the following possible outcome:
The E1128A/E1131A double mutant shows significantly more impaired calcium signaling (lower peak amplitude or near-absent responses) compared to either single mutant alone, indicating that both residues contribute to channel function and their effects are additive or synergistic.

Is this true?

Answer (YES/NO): NO